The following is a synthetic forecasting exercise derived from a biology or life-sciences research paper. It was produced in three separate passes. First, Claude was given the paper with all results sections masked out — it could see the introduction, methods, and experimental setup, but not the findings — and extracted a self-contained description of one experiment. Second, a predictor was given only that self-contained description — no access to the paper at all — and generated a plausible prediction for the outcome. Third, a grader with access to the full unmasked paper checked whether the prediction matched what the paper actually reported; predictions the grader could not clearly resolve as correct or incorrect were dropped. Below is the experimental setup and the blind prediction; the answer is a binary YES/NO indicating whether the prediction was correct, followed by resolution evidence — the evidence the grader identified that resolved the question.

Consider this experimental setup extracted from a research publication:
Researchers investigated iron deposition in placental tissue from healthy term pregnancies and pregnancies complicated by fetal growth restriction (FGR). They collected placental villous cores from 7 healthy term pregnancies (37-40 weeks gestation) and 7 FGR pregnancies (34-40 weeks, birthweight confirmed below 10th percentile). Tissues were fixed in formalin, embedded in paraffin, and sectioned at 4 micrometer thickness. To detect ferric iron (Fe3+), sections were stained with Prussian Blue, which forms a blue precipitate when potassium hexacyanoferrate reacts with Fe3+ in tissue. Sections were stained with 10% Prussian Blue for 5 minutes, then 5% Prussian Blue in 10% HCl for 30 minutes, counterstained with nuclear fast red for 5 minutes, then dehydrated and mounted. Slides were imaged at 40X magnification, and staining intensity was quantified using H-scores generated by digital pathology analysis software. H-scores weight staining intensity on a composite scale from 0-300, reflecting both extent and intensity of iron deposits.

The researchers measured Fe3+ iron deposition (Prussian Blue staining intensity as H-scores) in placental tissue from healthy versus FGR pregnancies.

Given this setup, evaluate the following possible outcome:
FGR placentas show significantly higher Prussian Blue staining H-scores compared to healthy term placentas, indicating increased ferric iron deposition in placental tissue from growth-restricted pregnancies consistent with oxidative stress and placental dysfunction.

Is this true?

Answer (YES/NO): NO